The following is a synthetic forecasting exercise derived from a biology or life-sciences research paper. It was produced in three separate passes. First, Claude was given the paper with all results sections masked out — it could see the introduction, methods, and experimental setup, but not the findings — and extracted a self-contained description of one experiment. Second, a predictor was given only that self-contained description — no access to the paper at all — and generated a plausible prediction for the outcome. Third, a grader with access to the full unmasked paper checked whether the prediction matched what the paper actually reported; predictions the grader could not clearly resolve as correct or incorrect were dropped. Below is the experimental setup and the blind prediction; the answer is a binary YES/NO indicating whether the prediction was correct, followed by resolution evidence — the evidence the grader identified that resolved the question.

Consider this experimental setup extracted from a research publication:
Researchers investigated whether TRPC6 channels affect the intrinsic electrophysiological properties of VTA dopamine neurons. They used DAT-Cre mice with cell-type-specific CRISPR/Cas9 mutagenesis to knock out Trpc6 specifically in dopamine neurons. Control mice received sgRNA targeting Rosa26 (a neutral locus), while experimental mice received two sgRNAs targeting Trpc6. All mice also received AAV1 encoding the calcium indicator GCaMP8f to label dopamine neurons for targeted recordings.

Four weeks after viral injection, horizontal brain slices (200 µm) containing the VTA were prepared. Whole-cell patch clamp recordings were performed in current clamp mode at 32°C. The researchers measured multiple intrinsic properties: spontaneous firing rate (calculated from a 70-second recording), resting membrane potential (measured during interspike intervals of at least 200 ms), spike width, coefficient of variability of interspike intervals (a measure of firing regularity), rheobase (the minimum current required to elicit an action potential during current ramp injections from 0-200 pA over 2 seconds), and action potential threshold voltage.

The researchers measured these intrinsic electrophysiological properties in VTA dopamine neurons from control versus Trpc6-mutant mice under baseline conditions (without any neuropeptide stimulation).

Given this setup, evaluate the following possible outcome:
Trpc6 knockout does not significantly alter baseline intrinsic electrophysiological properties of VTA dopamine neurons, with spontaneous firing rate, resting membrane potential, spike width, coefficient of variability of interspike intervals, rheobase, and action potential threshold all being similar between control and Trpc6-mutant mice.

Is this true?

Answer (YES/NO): YES